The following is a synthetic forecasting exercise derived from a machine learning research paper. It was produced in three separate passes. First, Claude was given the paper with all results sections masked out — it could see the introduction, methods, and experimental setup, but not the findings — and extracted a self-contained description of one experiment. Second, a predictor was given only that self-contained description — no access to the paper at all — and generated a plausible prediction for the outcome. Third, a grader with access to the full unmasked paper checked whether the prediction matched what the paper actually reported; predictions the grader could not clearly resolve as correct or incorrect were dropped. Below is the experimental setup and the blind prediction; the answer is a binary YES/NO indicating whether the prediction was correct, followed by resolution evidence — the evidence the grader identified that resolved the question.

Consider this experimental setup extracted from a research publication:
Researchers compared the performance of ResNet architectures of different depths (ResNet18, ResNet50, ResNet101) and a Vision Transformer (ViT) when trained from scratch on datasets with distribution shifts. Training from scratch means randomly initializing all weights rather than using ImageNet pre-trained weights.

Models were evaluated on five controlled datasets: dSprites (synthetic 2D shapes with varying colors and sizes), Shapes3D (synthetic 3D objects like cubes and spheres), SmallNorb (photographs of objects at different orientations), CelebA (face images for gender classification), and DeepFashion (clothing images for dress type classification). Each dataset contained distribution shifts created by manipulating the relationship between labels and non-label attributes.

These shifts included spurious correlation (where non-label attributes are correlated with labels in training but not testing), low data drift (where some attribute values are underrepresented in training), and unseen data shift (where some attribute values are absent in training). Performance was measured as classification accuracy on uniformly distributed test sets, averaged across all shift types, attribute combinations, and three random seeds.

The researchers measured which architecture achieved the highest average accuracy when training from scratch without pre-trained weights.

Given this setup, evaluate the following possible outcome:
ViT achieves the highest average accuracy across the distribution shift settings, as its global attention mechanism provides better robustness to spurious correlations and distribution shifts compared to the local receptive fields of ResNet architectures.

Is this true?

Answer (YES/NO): NO